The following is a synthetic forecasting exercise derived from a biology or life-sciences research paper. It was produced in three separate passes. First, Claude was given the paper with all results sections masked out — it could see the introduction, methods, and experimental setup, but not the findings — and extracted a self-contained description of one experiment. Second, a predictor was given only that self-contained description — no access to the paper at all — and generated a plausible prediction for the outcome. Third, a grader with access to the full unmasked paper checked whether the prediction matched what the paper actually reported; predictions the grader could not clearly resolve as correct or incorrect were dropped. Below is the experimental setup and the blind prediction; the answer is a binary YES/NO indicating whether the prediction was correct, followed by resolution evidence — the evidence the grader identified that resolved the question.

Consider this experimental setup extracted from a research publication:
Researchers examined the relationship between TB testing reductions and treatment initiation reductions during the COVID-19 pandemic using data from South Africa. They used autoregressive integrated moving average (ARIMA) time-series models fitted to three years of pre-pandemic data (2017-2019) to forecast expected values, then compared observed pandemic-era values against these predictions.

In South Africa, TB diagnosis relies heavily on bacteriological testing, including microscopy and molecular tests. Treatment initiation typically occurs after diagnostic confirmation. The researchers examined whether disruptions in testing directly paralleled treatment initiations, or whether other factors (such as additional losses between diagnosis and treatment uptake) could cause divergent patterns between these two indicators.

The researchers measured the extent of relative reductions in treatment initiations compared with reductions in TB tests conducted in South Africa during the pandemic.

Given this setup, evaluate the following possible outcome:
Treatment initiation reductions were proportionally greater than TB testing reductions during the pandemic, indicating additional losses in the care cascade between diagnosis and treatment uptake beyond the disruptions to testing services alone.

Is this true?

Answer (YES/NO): NO